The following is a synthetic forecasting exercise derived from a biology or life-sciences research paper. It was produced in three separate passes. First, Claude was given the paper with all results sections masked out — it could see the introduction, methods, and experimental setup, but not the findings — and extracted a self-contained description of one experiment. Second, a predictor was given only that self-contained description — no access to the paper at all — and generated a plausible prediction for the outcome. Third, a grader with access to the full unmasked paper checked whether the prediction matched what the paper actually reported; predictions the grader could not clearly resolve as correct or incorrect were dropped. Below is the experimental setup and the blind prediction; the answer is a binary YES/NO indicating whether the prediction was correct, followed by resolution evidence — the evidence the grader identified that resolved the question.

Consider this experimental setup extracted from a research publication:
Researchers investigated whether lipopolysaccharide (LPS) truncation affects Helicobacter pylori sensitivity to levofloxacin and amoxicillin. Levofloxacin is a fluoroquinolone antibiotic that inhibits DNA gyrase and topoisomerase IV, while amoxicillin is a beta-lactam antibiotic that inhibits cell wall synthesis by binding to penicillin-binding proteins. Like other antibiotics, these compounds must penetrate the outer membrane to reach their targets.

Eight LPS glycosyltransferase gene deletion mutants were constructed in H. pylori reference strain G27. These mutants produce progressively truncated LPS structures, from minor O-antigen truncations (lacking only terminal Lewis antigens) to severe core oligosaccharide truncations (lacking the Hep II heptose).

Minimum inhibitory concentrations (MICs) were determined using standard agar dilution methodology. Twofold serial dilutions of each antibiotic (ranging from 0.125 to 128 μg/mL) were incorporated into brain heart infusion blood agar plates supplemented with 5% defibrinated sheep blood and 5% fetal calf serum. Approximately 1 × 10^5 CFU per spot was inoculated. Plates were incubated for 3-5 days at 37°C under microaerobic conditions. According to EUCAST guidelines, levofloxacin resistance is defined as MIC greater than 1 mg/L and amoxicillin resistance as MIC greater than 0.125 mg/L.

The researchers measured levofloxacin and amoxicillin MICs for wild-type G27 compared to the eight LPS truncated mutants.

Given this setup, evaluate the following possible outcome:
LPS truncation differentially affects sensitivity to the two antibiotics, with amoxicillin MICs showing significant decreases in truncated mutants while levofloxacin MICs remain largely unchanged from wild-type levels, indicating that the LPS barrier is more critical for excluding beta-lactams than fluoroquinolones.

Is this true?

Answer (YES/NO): NO